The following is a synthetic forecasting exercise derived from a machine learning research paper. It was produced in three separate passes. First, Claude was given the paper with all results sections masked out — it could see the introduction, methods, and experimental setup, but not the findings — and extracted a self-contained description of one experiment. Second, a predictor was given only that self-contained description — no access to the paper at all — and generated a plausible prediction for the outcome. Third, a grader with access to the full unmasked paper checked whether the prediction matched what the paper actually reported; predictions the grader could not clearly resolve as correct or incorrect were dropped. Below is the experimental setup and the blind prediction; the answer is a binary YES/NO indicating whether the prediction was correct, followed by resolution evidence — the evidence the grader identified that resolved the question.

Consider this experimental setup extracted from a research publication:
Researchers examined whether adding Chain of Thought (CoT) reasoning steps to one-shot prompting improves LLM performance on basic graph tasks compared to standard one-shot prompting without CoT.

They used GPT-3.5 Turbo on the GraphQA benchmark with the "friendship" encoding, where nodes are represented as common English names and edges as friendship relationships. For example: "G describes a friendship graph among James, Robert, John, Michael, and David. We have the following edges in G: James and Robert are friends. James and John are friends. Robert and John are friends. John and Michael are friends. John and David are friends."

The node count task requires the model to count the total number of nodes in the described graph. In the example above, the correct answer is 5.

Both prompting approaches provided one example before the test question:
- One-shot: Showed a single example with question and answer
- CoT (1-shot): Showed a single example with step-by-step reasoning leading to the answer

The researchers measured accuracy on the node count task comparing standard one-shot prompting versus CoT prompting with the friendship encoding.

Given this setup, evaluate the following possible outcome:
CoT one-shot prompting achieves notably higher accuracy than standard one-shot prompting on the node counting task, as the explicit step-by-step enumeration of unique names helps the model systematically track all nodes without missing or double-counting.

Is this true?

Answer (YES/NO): NO